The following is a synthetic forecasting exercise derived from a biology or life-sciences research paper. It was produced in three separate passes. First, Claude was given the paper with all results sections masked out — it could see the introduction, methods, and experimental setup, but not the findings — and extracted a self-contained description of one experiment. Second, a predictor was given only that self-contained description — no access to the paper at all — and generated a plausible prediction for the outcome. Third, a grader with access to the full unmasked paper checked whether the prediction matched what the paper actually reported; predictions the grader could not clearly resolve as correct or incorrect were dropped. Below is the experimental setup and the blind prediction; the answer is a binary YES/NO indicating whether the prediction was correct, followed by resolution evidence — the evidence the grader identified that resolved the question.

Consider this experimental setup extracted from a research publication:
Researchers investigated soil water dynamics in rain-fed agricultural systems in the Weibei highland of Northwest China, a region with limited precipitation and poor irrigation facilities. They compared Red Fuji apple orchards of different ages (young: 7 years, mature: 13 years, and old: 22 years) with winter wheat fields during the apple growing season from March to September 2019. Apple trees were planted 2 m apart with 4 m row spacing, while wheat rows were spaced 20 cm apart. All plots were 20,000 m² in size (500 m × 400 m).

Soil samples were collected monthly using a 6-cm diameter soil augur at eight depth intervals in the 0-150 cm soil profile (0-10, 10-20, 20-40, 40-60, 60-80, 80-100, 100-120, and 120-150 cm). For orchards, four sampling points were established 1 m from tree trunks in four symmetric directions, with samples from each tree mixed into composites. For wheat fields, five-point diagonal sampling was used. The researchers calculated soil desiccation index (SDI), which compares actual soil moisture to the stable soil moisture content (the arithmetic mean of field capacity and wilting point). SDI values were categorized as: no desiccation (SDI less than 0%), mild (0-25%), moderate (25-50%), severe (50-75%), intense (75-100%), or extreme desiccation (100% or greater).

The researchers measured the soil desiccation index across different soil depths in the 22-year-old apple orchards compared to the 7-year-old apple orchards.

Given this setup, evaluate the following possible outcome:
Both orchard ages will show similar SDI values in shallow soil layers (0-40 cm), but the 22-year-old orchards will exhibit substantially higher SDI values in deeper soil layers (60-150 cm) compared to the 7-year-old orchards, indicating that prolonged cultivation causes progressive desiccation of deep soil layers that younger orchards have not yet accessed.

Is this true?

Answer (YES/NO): NO